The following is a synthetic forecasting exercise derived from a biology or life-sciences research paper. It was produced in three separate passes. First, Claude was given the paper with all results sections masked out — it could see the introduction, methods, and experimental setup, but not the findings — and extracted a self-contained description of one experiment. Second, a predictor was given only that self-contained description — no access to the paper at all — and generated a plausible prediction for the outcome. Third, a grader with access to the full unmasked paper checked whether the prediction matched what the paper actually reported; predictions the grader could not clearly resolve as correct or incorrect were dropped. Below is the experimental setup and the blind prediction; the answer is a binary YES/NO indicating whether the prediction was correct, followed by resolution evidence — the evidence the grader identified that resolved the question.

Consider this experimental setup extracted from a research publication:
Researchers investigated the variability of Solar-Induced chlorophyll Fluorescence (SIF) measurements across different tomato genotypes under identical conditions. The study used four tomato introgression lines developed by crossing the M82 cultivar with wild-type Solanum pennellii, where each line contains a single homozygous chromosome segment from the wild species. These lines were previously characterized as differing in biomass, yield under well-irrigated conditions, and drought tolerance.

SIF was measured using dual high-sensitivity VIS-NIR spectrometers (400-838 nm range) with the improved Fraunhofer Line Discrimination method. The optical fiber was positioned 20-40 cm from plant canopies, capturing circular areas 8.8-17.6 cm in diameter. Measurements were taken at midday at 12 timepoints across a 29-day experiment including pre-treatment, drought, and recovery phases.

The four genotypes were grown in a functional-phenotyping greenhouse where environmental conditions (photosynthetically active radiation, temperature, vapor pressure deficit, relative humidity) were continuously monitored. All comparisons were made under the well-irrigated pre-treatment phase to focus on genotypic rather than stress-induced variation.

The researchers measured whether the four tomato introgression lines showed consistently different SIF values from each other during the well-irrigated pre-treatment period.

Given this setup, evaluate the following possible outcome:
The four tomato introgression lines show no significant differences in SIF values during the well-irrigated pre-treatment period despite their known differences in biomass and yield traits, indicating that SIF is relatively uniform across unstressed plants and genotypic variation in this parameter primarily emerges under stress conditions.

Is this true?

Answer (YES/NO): NO